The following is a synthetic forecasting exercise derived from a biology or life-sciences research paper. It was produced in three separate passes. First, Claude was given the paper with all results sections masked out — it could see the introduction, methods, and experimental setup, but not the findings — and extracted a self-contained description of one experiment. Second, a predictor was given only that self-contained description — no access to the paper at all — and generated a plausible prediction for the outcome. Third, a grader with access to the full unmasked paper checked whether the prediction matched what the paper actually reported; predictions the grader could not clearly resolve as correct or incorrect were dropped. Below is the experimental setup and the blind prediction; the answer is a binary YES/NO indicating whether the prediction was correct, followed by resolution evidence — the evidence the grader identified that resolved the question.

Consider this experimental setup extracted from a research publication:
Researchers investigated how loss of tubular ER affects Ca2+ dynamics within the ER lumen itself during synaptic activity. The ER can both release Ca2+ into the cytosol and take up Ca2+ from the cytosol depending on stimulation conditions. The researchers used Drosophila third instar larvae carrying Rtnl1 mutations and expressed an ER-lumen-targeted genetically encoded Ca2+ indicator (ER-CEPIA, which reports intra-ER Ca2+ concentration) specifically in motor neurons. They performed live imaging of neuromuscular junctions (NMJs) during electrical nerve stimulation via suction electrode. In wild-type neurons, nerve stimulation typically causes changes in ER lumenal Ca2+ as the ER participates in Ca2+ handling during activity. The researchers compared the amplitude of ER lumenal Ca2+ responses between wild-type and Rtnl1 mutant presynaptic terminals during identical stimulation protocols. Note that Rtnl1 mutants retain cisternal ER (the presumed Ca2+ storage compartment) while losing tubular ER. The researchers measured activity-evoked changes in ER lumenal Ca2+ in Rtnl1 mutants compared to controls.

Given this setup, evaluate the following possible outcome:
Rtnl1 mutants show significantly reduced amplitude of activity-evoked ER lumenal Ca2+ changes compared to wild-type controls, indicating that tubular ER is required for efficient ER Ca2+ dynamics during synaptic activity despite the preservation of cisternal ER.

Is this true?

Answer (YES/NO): YES